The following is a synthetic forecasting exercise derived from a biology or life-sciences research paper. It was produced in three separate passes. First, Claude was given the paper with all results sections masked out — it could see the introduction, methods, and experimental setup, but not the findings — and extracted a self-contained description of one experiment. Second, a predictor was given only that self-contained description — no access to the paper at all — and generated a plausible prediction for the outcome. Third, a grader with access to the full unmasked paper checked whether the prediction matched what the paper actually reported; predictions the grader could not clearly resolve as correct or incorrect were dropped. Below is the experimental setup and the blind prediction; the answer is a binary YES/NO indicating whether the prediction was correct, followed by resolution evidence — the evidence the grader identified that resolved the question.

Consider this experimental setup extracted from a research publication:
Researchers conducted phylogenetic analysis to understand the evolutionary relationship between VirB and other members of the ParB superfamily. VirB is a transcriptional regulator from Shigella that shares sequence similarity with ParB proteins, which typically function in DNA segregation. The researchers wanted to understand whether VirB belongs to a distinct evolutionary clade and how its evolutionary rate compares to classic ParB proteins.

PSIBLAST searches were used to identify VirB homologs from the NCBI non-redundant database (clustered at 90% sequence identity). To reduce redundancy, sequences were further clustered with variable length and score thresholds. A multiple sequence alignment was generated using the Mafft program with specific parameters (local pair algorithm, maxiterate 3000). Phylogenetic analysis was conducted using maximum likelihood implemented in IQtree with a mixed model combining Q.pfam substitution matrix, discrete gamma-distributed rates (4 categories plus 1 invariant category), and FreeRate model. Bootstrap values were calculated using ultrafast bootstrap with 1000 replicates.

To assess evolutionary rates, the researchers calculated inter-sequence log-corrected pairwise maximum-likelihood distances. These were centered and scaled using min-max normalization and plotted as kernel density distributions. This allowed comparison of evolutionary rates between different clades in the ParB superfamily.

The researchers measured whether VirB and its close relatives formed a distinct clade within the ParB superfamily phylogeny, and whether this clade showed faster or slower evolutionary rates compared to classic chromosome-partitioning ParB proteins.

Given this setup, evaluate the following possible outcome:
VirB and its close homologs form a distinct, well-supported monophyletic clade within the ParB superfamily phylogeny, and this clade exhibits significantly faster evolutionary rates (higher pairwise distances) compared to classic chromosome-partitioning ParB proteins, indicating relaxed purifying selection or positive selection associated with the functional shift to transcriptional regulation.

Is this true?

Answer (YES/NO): YES